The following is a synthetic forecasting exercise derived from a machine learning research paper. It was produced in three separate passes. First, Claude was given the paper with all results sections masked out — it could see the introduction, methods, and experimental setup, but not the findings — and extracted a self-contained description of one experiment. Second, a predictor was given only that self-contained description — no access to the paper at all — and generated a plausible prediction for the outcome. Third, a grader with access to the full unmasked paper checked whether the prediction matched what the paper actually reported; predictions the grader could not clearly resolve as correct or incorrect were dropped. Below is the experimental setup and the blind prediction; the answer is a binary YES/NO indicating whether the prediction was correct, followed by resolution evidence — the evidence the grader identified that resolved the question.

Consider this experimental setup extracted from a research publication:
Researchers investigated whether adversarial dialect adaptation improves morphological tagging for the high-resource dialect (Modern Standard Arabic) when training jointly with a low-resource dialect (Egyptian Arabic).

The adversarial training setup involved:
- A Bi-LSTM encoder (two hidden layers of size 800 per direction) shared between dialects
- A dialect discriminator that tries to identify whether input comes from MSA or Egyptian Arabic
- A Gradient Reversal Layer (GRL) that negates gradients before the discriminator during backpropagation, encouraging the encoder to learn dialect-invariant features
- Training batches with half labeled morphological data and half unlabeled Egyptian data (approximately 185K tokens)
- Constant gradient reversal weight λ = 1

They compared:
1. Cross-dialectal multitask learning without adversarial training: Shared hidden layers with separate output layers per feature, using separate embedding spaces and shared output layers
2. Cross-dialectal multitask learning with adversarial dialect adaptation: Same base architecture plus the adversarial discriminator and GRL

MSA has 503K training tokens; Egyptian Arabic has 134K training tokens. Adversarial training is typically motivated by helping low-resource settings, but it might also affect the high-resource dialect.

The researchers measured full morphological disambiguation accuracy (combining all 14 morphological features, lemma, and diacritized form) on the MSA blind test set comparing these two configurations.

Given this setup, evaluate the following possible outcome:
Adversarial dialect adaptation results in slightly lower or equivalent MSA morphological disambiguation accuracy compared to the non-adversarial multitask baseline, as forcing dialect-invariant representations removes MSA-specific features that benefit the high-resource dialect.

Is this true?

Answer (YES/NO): YES